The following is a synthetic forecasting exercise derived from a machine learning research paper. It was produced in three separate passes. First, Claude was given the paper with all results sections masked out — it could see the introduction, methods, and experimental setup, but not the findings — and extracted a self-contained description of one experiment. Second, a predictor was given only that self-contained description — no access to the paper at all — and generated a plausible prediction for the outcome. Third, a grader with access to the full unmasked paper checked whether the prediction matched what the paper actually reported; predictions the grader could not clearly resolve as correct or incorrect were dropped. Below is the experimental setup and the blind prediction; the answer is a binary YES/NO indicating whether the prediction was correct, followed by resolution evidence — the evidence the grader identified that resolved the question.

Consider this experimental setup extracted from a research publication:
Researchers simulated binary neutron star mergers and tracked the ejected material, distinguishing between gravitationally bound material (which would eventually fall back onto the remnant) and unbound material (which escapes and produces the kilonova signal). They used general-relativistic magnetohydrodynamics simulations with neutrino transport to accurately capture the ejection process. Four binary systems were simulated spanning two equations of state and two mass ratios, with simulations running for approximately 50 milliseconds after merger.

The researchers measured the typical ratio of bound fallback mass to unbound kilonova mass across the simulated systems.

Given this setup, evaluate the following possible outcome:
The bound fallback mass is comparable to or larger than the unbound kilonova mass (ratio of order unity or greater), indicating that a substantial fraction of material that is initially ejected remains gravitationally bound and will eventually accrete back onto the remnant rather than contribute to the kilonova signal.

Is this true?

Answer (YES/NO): NO